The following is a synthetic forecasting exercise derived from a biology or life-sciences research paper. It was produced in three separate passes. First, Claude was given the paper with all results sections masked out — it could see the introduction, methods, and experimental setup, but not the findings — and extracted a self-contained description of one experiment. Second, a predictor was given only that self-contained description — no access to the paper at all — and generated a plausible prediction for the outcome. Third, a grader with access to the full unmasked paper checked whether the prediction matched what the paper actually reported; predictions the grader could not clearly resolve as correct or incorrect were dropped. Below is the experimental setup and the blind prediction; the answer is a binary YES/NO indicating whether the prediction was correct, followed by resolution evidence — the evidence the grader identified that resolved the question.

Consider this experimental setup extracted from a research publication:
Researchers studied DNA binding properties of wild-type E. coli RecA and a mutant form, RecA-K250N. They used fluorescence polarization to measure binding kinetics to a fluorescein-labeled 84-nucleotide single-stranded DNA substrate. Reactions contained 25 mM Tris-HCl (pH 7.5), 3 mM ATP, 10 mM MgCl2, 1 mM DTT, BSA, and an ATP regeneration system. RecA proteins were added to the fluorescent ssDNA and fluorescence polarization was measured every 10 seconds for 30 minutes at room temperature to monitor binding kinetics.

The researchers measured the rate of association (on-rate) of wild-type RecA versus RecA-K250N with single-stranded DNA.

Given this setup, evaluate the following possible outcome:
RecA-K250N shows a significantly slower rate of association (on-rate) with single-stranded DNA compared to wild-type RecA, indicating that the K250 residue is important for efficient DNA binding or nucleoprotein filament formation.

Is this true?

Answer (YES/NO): YES